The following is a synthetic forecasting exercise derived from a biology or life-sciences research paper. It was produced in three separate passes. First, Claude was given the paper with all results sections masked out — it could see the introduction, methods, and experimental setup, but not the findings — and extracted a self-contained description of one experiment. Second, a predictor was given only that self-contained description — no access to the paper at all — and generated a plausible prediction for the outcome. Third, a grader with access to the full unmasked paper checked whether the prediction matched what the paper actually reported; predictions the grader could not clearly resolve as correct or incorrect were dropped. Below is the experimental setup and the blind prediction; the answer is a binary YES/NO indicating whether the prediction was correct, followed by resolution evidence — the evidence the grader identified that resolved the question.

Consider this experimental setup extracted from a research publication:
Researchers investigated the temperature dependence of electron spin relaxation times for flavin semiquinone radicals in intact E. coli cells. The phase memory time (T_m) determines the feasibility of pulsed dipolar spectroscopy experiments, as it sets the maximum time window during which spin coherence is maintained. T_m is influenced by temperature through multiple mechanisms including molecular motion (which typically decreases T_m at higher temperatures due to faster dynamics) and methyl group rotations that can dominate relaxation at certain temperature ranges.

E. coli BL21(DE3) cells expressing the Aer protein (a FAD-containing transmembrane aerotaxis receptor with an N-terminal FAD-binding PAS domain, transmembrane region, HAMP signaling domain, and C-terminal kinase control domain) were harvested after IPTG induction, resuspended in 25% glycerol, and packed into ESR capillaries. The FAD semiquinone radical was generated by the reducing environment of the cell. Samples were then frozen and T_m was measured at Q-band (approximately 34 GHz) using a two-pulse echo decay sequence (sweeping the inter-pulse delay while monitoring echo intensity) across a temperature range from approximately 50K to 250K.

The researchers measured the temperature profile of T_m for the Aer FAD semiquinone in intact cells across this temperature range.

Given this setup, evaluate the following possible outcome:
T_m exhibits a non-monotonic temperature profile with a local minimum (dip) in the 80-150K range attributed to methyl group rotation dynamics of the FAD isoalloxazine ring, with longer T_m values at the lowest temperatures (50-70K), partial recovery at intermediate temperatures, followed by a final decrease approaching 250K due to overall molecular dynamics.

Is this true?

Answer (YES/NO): NO